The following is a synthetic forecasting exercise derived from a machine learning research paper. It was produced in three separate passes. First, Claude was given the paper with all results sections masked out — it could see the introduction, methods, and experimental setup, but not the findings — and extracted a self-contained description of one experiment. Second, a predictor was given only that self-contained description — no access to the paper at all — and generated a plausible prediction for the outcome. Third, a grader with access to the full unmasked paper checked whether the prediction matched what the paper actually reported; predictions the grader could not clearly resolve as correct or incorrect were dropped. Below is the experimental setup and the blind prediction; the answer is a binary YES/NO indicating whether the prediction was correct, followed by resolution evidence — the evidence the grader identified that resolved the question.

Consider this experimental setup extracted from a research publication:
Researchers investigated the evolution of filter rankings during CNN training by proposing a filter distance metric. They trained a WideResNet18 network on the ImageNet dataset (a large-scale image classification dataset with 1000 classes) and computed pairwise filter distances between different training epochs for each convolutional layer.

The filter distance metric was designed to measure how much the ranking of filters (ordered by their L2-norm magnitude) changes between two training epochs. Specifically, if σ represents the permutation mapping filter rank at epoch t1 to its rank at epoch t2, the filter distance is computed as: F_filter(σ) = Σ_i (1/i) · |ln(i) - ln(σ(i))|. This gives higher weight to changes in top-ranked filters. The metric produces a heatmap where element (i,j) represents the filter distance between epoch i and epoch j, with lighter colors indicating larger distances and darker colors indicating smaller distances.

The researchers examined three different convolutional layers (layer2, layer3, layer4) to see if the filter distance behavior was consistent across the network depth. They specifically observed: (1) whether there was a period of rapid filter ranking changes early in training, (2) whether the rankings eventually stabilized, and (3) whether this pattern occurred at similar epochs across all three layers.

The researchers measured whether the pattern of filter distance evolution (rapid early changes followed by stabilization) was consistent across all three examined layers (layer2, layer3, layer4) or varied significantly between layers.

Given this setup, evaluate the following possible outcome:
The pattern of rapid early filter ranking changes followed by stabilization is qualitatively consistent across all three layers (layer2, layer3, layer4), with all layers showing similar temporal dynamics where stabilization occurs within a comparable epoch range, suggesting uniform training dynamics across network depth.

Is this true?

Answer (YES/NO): YES